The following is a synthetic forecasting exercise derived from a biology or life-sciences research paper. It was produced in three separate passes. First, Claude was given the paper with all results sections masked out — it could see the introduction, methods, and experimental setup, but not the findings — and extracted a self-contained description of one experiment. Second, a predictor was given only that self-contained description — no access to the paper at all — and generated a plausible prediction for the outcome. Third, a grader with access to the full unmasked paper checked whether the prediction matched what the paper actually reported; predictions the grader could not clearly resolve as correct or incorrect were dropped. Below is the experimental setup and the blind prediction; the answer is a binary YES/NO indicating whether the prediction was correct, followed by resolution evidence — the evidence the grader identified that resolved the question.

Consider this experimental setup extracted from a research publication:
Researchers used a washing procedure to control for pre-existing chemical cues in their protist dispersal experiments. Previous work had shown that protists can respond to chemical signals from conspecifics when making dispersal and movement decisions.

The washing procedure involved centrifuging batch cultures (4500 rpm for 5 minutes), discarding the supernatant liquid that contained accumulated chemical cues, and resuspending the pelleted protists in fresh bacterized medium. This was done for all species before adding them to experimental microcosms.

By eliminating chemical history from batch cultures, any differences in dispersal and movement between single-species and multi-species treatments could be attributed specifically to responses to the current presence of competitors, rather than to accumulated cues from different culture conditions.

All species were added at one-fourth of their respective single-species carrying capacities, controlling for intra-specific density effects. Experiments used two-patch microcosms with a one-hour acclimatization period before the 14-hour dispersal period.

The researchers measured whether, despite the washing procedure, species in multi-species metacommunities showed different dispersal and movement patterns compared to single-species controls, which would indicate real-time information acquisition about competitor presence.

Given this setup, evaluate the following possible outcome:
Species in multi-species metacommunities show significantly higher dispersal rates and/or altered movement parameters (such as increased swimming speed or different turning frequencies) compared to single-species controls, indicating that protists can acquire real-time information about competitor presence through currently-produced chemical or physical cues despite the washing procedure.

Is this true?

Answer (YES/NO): YES